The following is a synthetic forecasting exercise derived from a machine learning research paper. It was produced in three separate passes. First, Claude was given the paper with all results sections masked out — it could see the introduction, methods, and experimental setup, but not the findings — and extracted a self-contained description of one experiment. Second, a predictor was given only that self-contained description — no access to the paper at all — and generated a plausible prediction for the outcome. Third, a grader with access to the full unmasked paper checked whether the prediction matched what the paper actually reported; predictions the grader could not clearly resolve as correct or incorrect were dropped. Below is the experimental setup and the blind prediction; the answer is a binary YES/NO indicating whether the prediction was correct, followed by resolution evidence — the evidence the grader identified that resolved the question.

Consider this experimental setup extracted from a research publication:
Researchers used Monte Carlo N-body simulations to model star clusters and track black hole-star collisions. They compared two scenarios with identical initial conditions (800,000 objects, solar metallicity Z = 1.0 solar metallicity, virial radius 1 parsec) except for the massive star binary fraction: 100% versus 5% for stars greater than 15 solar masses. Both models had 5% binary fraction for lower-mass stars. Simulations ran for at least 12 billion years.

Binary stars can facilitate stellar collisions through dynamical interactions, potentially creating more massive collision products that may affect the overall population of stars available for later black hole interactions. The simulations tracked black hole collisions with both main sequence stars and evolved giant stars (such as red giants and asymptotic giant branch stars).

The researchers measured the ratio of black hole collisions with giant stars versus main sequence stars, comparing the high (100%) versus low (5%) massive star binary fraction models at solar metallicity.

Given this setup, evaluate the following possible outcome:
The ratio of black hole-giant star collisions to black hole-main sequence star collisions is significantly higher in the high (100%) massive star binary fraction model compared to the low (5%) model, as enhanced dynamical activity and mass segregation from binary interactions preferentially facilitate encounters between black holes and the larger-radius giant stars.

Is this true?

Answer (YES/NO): NO